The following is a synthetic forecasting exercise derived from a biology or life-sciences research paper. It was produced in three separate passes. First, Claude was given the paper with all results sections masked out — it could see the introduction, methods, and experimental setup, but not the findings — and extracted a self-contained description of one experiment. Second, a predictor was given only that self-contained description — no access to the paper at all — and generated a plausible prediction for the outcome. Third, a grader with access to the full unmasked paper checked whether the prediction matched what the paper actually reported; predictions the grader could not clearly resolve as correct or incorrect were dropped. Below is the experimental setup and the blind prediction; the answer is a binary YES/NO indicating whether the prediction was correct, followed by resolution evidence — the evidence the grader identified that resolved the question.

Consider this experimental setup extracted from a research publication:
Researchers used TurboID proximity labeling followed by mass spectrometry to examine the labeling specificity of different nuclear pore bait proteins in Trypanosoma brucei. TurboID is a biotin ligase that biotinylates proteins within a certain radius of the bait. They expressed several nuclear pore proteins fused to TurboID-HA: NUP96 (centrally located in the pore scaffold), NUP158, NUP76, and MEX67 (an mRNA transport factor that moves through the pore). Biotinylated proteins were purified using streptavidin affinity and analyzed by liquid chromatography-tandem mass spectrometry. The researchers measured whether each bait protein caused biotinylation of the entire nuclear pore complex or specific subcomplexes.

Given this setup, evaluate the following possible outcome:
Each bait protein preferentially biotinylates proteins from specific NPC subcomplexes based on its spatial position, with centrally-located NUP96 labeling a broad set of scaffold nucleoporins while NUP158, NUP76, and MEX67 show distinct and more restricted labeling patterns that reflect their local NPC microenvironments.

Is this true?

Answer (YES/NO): YES